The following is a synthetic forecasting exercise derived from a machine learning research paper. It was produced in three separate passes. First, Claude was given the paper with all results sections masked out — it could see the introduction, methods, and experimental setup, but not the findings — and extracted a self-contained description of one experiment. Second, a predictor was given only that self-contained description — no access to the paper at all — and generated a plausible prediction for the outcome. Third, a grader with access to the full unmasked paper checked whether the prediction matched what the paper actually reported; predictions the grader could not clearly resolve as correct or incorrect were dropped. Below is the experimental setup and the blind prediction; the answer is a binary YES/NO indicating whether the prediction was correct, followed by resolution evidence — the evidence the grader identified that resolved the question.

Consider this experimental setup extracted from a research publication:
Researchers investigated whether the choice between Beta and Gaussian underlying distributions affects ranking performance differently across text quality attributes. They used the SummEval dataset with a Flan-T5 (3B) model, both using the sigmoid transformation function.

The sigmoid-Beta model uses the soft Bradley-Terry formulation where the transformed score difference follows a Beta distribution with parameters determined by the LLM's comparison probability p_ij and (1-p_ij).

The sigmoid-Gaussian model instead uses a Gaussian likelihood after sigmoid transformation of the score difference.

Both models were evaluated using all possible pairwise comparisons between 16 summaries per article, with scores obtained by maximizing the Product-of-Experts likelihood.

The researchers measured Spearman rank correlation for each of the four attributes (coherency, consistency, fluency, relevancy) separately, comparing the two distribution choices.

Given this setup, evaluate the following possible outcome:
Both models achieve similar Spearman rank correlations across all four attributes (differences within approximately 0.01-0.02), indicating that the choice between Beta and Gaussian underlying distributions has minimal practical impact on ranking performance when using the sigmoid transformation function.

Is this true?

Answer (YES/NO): YES